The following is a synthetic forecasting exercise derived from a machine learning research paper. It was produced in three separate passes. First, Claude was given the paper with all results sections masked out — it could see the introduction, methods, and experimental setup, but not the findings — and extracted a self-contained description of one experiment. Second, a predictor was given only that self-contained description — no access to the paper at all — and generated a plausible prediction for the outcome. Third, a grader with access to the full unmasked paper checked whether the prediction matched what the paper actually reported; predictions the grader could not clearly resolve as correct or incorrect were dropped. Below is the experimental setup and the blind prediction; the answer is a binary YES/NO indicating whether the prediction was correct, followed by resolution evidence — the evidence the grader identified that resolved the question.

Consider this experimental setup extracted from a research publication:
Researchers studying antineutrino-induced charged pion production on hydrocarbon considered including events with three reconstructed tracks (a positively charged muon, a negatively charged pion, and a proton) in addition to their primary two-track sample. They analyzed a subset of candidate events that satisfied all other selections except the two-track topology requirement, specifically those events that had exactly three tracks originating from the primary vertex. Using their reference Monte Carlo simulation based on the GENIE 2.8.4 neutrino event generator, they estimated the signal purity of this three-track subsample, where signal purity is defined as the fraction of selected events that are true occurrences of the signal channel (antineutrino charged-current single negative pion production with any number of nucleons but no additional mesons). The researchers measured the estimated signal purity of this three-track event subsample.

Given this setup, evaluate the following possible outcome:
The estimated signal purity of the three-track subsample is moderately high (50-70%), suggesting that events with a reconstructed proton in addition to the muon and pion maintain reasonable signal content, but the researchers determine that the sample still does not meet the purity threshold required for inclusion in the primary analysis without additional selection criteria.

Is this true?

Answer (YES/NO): YES